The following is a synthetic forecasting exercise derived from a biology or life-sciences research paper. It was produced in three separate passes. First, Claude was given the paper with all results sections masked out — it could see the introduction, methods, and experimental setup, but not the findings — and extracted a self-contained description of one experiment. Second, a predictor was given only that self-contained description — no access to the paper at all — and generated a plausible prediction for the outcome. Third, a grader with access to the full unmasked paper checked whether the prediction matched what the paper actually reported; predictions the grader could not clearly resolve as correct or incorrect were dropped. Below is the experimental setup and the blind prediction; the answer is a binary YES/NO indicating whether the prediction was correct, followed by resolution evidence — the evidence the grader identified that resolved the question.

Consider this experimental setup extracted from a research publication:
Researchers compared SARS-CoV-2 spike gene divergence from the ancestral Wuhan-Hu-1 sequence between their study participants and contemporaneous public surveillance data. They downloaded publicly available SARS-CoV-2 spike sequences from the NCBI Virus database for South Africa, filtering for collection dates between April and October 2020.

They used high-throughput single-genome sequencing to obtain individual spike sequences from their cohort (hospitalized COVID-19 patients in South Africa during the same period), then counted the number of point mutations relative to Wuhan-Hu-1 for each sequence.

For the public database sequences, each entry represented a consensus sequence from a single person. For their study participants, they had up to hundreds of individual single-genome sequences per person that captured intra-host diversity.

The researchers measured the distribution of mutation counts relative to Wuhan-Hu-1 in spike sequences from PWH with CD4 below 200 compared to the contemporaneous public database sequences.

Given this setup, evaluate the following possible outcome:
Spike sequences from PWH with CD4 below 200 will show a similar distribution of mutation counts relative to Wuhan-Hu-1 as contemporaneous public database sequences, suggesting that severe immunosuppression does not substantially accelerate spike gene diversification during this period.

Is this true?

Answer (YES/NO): NO